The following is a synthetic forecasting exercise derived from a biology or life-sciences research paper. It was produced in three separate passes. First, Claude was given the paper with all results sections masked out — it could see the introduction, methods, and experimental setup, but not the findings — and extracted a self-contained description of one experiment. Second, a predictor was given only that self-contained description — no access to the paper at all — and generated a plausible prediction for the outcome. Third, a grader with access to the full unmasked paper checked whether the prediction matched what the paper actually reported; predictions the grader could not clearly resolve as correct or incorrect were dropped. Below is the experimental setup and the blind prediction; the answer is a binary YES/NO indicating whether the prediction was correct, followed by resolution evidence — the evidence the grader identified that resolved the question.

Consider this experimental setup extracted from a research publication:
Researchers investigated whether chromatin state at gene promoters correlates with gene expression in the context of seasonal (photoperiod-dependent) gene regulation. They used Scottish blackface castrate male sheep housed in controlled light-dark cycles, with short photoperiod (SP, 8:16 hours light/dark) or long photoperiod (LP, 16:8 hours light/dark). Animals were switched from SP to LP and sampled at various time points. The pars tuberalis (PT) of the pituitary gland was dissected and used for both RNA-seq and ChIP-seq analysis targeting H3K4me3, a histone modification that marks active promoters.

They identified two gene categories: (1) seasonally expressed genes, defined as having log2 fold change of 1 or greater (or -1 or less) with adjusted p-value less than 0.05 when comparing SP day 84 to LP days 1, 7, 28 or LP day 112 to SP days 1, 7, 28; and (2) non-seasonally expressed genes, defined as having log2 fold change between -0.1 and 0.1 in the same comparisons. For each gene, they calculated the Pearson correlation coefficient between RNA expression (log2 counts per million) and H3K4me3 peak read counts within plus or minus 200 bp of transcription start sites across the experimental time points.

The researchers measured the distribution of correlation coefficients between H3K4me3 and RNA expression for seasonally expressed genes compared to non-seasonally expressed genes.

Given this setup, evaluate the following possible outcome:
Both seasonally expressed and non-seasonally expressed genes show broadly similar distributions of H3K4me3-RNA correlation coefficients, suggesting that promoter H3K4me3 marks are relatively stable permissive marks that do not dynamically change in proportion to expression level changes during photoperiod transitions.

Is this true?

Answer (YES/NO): NO